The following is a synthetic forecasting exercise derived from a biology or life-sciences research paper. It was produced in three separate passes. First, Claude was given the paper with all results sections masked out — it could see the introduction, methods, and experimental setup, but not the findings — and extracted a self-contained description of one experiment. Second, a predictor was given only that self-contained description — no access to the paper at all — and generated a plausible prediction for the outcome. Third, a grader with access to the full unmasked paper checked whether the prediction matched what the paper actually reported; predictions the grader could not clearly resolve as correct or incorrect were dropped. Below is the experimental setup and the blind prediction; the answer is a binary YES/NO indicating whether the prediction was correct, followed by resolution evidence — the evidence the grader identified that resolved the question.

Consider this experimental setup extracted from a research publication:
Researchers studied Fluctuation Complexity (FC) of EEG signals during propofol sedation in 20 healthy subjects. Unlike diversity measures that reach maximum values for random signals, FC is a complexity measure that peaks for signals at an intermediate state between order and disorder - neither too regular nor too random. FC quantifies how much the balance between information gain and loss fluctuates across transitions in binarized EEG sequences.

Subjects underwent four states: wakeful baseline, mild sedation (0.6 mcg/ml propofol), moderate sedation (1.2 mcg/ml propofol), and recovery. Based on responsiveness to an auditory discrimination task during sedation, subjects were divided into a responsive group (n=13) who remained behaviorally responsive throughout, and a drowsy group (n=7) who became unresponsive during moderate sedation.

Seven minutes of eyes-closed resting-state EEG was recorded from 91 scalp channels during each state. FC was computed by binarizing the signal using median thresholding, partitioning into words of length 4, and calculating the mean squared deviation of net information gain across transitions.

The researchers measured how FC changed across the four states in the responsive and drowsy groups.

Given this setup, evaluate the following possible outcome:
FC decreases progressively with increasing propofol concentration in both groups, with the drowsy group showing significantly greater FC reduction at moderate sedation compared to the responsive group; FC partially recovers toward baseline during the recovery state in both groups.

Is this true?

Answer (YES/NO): NO